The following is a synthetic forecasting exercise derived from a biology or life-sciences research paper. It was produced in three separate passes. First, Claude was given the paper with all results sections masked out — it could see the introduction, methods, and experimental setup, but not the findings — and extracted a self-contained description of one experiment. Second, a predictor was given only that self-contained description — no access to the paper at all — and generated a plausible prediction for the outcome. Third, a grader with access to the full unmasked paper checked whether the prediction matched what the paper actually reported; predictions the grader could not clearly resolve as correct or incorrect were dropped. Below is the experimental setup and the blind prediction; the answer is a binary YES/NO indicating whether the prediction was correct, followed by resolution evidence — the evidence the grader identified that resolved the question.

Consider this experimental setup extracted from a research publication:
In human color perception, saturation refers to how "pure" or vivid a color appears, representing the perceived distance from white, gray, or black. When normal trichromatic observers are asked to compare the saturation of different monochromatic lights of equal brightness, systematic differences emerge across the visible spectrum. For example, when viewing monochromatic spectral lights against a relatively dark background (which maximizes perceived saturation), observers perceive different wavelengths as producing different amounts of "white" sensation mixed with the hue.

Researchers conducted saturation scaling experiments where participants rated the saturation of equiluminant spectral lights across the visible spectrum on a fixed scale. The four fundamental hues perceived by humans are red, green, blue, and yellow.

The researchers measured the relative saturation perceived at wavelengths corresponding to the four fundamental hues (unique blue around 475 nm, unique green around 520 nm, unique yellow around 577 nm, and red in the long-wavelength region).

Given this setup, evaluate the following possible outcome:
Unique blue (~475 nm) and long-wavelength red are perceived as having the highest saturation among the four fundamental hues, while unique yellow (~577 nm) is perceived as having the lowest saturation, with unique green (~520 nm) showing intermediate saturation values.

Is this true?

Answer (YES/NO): YES